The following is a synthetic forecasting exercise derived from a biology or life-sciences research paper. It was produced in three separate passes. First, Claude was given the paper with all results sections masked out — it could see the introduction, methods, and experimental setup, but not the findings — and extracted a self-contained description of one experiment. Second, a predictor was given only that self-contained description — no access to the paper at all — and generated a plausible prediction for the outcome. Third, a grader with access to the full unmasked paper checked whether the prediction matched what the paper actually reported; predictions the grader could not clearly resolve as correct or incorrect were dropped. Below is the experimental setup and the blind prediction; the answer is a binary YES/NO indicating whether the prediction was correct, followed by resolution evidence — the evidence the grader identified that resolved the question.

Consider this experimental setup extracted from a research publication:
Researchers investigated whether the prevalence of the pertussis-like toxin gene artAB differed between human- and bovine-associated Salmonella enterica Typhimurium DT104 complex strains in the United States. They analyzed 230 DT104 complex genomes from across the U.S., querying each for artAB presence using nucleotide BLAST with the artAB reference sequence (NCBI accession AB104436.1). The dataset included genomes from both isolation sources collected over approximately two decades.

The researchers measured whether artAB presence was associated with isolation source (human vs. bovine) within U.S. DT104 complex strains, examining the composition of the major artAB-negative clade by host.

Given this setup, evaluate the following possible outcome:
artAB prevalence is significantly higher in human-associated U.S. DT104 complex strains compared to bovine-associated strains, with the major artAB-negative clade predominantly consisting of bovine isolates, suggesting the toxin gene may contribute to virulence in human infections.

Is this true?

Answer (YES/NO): NO